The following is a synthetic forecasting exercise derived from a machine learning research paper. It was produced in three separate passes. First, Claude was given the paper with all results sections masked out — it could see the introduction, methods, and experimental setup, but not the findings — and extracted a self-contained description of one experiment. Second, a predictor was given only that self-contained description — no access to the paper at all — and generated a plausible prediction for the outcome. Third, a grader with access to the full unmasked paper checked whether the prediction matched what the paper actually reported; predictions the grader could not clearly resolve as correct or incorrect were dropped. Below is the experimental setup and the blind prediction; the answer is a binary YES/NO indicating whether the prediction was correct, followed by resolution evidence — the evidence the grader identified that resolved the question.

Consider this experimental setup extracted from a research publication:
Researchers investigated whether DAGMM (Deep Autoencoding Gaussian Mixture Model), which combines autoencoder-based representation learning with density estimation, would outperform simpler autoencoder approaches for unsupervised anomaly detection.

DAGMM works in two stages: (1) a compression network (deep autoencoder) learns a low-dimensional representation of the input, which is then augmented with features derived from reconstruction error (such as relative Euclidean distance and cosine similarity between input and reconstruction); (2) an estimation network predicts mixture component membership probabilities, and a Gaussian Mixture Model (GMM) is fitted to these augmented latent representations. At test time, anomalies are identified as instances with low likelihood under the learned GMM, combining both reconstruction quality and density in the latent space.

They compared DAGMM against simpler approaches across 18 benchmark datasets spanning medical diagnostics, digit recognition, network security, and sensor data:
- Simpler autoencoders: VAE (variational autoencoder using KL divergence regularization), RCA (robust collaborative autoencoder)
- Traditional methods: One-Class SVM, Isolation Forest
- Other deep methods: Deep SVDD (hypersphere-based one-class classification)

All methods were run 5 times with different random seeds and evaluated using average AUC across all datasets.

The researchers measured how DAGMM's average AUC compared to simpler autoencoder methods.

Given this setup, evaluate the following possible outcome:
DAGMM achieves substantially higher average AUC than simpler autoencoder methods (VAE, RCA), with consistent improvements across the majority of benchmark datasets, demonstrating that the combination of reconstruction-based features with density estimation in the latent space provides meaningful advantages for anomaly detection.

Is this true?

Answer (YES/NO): NO